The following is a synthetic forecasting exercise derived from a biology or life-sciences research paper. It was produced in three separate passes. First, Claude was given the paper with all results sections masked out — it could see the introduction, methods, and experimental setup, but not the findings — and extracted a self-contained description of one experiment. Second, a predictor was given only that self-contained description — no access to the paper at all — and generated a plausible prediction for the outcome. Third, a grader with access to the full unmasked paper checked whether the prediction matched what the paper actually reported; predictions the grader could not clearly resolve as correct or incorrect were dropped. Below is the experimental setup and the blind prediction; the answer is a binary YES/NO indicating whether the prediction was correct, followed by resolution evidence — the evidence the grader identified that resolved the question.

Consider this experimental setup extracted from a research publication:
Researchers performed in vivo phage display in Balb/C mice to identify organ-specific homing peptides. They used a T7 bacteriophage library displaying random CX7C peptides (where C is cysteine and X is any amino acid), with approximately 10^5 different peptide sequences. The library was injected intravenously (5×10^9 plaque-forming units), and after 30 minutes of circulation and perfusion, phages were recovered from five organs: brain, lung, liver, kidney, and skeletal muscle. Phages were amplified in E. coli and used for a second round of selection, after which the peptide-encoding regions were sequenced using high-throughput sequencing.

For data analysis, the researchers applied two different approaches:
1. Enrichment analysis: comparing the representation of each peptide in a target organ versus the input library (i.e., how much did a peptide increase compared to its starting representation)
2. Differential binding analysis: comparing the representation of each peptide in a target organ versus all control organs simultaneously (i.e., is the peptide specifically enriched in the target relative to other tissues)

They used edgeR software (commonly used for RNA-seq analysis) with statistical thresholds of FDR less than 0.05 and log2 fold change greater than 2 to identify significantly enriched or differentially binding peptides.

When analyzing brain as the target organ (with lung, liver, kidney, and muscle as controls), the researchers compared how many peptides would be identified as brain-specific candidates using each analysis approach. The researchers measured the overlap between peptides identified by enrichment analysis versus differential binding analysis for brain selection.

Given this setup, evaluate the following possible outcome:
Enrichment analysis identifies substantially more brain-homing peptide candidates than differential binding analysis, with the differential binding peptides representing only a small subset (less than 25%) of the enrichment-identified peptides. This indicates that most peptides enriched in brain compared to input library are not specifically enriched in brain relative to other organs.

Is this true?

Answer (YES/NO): YES